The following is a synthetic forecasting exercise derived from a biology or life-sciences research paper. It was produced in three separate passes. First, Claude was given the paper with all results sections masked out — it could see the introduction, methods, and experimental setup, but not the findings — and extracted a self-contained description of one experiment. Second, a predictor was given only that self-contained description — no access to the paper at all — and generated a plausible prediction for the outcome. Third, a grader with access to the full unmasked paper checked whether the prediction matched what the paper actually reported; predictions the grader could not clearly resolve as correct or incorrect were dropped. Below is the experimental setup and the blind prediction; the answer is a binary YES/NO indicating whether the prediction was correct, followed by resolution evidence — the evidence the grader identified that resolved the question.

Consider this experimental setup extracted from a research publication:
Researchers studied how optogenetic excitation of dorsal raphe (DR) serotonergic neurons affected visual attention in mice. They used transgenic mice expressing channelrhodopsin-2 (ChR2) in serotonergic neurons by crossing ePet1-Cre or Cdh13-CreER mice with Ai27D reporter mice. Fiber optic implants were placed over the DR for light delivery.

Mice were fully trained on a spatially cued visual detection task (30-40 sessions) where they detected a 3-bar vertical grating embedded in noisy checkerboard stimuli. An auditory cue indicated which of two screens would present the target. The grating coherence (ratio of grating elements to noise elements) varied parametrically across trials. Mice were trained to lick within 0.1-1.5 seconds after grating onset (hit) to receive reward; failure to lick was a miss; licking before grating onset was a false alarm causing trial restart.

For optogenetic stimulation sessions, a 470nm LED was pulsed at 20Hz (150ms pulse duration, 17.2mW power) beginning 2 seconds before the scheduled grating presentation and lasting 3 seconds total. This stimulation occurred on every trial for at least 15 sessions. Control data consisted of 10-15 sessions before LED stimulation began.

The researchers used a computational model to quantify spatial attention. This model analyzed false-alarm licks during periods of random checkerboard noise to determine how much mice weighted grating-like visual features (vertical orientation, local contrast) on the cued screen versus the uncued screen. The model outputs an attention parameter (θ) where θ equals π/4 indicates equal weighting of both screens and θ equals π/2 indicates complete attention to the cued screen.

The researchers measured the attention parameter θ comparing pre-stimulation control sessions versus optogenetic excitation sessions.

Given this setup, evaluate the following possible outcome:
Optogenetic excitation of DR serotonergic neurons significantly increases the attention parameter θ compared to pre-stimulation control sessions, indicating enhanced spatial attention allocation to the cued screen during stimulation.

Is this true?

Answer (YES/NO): NO